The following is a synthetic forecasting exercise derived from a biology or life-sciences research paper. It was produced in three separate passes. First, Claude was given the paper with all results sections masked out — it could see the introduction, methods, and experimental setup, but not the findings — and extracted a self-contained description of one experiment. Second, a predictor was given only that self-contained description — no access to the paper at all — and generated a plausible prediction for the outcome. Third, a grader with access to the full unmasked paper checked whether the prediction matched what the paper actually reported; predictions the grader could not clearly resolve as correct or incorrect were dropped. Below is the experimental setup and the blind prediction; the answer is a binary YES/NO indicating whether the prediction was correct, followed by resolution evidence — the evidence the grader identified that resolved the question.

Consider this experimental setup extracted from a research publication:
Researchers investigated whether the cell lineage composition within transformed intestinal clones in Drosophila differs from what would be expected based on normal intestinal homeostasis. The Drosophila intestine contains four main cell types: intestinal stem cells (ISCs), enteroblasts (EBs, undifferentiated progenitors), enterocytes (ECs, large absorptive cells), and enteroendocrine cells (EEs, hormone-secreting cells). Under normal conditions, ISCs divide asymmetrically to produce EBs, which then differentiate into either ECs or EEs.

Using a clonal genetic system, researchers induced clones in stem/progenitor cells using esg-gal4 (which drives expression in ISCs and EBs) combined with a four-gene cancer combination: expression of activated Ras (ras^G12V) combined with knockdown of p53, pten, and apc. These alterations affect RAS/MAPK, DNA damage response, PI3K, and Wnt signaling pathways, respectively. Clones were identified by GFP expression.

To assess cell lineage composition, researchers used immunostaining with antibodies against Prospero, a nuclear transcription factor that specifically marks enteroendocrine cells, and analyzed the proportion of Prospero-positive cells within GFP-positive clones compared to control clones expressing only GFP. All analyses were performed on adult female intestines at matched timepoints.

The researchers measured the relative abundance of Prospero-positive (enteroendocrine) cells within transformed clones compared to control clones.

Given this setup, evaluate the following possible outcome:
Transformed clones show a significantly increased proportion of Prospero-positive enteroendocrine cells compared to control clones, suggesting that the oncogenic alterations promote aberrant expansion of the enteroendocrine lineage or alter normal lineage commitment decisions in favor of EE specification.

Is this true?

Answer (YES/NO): YES